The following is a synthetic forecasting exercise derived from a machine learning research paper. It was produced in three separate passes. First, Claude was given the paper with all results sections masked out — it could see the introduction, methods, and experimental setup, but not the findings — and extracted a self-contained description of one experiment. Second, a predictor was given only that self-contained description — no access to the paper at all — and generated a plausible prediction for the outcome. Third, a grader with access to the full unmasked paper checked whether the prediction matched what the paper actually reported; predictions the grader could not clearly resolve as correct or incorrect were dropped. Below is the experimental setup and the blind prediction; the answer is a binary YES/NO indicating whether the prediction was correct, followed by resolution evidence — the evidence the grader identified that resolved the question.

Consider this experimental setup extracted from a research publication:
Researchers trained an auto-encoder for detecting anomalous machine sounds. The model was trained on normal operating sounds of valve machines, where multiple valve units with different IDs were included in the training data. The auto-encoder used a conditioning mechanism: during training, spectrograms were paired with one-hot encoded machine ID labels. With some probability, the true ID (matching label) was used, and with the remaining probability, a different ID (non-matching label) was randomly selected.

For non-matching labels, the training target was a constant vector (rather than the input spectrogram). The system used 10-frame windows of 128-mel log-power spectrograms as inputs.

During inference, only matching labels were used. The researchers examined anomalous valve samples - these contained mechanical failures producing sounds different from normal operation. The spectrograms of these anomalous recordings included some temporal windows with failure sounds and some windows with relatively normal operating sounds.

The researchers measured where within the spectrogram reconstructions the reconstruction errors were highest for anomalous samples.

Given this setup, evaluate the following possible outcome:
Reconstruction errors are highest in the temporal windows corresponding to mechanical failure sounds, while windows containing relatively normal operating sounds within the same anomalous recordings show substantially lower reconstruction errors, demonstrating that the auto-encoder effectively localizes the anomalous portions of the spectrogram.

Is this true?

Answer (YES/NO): YES